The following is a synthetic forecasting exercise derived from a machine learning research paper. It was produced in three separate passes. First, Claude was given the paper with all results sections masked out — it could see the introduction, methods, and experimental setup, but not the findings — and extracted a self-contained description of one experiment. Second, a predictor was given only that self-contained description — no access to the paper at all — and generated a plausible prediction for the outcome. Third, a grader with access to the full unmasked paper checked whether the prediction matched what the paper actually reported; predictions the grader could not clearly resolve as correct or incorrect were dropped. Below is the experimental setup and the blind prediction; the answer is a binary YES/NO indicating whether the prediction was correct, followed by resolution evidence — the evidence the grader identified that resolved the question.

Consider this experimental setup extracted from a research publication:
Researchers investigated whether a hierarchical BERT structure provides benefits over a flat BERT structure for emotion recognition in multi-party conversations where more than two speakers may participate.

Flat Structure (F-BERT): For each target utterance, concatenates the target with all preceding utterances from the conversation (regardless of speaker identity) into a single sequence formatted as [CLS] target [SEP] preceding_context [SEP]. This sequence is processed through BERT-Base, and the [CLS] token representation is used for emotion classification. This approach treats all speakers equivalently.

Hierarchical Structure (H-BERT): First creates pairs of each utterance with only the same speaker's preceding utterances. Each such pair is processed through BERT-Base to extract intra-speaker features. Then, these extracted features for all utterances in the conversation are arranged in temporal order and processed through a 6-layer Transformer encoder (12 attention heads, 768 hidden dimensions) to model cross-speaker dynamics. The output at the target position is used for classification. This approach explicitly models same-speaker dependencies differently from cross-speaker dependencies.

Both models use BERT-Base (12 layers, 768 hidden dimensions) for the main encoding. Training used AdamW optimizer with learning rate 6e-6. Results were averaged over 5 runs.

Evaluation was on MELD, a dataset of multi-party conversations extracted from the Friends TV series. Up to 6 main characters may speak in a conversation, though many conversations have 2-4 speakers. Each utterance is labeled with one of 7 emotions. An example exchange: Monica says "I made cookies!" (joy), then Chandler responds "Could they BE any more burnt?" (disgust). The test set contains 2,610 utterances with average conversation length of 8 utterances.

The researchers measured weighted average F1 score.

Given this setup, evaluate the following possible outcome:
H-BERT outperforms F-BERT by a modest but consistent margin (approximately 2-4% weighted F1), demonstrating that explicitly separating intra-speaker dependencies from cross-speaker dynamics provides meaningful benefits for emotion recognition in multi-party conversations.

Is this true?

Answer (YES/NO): NO